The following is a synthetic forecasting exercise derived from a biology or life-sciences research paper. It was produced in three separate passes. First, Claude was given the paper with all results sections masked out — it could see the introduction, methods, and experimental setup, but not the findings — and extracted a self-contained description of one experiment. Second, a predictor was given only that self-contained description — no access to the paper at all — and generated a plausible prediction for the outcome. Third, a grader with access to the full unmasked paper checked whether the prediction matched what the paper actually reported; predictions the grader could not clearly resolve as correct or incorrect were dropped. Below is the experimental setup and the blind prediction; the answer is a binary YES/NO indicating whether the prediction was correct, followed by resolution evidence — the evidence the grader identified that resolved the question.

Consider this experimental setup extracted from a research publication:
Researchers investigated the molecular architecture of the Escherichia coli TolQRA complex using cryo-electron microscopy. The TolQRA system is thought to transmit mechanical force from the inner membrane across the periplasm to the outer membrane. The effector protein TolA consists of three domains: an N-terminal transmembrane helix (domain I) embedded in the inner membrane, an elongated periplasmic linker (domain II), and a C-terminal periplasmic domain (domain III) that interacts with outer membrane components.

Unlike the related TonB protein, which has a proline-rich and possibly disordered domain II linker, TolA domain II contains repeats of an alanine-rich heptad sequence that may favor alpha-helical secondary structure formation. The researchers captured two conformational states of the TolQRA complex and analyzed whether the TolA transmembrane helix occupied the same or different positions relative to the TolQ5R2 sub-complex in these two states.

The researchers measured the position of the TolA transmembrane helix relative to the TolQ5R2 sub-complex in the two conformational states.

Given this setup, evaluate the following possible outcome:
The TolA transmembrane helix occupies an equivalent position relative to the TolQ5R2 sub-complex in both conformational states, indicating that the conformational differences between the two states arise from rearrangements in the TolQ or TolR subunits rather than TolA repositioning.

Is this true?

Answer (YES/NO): NO